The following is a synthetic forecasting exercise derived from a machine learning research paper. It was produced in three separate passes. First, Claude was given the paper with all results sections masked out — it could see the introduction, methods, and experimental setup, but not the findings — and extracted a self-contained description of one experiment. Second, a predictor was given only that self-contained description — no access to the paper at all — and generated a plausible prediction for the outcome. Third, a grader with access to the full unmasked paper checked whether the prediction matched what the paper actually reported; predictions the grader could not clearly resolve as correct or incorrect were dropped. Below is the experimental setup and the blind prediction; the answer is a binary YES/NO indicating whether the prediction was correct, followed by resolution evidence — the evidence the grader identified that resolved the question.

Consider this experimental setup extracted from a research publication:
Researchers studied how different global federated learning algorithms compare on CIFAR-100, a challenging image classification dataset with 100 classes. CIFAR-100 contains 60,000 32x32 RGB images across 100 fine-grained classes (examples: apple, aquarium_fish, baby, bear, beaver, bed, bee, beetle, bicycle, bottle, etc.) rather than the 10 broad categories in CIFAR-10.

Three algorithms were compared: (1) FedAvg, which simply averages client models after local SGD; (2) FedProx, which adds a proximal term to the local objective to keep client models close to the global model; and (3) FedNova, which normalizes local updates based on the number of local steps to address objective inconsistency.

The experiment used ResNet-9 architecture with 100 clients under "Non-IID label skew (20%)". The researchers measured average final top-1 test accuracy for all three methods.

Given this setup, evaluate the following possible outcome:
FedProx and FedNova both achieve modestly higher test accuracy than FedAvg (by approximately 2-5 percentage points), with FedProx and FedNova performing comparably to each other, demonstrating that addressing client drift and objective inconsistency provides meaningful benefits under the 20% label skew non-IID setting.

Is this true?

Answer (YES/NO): NO